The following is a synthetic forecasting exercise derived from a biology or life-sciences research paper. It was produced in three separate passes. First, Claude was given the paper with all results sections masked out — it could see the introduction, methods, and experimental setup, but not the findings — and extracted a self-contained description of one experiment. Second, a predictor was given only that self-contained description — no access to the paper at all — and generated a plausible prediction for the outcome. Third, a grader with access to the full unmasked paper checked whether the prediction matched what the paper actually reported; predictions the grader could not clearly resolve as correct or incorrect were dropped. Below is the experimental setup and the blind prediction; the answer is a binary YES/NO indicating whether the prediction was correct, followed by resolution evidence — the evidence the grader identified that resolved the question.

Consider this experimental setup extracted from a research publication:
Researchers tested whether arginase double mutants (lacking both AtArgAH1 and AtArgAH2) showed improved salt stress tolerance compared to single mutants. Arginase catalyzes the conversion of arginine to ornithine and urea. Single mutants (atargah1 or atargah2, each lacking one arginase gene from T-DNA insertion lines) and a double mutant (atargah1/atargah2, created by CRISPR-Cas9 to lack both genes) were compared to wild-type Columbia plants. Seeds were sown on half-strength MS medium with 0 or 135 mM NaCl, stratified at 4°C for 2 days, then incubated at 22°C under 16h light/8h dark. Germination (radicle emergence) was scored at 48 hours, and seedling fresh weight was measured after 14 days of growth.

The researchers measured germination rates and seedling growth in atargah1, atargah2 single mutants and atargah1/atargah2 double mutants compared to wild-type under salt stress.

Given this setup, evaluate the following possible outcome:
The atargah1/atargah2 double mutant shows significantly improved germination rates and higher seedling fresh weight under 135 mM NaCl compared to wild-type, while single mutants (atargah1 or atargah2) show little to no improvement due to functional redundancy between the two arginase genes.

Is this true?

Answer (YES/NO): NO